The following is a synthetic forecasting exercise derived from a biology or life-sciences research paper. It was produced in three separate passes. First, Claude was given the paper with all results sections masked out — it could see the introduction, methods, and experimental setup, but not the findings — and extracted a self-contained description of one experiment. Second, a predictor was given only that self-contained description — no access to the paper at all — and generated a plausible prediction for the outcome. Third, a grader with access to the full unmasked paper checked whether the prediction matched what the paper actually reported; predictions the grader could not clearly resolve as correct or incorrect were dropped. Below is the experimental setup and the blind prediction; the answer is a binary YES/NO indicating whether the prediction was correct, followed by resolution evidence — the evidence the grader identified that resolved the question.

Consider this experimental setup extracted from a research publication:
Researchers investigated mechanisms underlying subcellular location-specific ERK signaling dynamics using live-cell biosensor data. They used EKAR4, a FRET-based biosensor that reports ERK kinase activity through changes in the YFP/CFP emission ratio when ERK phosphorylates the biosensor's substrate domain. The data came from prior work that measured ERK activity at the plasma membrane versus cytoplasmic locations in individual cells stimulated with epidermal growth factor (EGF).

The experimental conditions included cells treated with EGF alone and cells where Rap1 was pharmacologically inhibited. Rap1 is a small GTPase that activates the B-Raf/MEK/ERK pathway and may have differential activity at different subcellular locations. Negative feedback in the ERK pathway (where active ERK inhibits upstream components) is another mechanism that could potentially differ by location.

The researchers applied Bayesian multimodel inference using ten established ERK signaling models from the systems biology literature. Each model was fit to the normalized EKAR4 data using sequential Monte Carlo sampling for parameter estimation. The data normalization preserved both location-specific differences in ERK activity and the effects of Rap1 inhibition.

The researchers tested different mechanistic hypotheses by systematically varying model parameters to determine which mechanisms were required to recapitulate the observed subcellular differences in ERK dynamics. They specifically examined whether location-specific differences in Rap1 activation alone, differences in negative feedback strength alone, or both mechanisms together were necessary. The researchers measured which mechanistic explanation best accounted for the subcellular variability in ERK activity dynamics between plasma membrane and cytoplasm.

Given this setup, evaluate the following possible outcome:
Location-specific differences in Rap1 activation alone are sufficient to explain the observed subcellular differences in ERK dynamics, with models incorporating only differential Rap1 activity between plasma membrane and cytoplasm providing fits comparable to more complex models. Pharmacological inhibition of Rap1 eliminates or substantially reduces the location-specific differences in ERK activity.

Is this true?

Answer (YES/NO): NO